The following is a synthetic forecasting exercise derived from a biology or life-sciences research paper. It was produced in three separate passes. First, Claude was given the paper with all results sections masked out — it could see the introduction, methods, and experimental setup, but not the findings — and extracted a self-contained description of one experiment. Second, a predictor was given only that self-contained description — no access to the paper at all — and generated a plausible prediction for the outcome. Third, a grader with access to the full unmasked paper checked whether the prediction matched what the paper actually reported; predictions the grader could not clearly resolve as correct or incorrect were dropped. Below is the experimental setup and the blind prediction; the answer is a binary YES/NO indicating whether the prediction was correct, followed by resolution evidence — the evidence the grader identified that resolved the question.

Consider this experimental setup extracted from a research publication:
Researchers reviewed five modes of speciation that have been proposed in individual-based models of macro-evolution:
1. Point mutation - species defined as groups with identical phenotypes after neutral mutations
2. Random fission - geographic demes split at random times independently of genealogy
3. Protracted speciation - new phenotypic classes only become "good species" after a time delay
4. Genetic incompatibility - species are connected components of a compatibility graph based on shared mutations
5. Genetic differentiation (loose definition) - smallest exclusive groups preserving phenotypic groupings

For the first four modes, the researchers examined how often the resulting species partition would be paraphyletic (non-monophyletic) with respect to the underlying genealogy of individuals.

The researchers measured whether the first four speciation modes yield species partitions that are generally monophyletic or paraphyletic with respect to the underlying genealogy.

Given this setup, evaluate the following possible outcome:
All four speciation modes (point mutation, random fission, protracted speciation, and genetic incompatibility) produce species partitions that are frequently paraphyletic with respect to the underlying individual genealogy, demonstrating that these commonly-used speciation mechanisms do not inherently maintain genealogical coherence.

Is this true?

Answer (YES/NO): YES